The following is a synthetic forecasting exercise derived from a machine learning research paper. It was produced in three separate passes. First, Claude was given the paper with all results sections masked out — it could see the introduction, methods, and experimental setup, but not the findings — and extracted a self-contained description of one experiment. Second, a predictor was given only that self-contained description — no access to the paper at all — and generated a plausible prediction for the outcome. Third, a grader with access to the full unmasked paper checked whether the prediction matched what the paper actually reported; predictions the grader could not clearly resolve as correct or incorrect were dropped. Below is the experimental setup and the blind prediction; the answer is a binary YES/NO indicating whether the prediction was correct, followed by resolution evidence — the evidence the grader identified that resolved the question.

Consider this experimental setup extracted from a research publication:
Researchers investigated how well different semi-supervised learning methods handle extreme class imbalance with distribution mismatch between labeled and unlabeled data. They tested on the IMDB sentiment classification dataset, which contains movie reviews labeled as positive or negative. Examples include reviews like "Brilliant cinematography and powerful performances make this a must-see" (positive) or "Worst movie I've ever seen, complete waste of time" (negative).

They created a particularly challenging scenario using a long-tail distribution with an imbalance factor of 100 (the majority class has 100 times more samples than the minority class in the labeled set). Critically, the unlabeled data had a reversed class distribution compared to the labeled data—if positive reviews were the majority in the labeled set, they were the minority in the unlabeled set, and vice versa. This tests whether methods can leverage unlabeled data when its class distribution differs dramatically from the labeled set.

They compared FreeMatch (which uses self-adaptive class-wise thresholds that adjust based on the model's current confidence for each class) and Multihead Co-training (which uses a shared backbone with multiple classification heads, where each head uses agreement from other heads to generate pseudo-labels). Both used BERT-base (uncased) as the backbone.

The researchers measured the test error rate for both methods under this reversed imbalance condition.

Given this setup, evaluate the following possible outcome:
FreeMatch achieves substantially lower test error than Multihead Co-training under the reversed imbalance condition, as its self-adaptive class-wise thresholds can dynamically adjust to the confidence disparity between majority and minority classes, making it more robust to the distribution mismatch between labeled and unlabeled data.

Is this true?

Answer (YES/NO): YES